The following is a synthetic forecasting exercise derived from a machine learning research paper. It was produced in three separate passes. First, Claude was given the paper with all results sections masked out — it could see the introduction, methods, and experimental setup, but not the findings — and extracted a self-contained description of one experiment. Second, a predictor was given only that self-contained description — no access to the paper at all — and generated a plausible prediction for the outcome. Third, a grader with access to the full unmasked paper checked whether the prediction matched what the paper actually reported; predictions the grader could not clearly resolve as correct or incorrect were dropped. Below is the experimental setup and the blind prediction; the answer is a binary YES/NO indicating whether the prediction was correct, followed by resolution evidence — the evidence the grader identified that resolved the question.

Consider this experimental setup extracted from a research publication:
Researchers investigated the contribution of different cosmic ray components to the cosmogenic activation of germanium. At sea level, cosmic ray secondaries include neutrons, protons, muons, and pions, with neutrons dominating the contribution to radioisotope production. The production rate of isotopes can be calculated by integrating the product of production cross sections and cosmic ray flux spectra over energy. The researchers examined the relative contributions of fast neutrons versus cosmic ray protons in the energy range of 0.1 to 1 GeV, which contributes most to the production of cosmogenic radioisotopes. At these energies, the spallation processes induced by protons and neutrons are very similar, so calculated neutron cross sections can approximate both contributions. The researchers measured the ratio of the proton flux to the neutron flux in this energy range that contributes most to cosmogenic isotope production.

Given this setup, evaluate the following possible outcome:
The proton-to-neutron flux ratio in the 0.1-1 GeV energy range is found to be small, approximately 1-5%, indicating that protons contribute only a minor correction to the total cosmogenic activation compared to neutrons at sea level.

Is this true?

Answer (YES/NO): YES